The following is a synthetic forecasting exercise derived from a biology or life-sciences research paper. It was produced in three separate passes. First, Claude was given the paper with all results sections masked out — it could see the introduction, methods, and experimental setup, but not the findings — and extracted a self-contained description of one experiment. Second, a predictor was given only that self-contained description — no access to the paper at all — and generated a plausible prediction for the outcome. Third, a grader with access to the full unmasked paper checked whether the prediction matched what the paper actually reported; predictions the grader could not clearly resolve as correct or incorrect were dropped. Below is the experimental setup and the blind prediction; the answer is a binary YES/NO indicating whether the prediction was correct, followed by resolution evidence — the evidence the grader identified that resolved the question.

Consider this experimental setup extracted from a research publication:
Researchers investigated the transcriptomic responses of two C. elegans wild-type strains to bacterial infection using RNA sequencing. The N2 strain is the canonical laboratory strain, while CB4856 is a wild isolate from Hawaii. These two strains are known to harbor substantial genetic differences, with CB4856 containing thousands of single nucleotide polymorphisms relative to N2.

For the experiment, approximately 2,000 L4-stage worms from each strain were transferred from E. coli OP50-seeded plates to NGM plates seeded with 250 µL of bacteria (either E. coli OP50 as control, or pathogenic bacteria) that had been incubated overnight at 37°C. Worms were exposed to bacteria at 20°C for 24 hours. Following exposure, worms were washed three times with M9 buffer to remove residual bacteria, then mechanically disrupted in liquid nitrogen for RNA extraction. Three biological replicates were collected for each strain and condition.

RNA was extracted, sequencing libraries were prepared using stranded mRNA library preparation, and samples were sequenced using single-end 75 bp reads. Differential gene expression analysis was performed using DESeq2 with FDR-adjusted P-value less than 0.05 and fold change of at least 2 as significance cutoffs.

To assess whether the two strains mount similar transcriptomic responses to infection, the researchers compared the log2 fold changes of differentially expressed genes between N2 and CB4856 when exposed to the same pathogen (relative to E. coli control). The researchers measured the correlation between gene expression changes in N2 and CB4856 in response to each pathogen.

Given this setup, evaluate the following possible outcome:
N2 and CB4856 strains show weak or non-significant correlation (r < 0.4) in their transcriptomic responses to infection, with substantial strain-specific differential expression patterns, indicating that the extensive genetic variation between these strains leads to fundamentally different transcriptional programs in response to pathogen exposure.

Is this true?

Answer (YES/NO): NO